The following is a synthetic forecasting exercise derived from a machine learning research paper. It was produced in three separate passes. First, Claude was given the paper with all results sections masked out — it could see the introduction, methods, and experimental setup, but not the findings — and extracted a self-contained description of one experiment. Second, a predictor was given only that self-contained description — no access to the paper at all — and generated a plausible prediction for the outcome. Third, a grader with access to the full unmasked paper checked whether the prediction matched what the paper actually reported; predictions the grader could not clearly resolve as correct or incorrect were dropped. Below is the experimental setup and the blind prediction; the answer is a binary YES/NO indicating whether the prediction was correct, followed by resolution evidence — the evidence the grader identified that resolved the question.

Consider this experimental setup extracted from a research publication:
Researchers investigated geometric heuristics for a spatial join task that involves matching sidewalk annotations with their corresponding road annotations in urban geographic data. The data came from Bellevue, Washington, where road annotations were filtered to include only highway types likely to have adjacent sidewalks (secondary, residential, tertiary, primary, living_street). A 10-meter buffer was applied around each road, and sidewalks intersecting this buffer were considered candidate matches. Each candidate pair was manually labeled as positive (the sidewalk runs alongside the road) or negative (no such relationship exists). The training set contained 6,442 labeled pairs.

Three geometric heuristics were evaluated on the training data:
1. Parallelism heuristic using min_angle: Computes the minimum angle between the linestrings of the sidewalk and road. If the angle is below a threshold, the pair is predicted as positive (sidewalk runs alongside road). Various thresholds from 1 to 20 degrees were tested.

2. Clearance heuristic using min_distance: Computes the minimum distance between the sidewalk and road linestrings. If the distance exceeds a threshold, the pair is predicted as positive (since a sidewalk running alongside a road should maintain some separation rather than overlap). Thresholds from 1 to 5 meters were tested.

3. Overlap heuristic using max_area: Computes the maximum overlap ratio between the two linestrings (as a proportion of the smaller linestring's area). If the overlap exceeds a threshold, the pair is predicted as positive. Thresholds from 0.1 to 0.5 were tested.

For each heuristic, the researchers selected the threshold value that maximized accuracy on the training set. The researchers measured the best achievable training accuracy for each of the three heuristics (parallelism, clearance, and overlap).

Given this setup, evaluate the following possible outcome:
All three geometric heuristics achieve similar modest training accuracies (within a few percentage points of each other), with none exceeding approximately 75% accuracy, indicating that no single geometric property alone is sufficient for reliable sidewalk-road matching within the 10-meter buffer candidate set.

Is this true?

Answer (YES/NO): NO